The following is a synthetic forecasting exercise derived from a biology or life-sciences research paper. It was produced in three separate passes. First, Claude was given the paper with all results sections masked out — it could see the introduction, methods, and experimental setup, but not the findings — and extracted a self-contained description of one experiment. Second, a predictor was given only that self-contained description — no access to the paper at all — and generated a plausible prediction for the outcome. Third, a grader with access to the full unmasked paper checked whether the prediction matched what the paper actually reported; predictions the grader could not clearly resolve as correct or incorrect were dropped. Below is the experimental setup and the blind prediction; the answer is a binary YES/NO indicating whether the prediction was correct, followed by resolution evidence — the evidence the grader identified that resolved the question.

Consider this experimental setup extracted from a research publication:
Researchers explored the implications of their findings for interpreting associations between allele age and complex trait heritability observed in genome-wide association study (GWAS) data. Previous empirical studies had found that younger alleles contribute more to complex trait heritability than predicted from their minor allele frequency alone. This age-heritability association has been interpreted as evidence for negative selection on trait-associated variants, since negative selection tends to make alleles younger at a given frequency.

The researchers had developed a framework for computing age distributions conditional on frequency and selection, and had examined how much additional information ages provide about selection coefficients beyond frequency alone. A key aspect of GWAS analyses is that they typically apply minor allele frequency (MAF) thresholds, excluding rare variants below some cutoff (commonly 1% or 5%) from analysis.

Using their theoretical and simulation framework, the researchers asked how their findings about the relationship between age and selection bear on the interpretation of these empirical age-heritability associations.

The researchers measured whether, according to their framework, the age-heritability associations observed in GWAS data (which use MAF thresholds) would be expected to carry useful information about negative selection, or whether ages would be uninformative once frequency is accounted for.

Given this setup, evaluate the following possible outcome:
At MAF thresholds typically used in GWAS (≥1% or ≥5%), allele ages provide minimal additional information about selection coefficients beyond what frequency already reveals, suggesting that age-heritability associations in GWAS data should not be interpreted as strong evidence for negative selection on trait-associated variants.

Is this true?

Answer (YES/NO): NO